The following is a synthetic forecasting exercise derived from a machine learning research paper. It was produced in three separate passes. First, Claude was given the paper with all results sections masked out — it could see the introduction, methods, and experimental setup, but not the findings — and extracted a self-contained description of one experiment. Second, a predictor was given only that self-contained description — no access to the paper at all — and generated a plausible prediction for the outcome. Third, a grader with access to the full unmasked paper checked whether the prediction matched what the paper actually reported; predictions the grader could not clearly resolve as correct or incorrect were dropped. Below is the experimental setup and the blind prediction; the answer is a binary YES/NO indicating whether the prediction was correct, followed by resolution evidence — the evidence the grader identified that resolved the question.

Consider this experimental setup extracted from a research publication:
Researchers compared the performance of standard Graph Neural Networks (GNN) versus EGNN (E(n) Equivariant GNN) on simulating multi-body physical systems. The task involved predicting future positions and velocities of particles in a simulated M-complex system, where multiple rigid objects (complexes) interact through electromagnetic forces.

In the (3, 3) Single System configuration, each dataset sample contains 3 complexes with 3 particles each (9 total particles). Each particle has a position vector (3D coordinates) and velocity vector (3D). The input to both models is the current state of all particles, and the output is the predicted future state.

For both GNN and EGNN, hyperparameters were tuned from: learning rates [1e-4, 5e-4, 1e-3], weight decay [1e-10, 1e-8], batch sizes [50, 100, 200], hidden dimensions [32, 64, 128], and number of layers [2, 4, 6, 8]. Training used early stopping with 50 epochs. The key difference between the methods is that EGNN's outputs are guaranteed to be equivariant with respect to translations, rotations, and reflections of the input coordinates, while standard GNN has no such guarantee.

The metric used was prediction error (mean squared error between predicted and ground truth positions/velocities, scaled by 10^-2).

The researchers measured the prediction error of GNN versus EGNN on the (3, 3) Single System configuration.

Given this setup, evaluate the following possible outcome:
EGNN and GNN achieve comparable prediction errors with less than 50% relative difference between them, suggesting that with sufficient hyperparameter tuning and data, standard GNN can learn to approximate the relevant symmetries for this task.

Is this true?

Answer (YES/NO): YES